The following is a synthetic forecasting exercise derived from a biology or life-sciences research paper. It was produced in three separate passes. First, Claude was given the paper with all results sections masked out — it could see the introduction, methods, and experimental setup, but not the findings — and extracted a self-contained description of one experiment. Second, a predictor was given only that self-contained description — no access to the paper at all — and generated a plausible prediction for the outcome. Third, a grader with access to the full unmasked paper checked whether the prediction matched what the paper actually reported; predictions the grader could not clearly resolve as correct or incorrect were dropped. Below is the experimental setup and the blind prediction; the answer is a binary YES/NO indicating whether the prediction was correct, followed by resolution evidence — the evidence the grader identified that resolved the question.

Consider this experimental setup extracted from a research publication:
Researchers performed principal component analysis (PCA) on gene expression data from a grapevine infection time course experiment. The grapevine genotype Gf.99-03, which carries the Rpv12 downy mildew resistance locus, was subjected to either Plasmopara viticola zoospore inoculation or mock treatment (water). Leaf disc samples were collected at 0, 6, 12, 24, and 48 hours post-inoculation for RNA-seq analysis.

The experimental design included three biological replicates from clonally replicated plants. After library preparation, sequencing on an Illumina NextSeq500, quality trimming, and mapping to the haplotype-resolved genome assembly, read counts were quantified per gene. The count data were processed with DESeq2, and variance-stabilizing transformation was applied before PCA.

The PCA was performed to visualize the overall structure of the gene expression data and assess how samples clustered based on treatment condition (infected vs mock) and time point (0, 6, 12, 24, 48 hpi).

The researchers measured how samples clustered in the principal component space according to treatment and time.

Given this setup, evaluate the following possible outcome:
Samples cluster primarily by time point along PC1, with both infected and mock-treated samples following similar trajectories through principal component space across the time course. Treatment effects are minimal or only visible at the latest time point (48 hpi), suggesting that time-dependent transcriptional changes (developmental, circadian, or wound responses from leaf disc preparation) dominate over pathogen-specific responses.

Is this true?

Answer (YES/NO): NO